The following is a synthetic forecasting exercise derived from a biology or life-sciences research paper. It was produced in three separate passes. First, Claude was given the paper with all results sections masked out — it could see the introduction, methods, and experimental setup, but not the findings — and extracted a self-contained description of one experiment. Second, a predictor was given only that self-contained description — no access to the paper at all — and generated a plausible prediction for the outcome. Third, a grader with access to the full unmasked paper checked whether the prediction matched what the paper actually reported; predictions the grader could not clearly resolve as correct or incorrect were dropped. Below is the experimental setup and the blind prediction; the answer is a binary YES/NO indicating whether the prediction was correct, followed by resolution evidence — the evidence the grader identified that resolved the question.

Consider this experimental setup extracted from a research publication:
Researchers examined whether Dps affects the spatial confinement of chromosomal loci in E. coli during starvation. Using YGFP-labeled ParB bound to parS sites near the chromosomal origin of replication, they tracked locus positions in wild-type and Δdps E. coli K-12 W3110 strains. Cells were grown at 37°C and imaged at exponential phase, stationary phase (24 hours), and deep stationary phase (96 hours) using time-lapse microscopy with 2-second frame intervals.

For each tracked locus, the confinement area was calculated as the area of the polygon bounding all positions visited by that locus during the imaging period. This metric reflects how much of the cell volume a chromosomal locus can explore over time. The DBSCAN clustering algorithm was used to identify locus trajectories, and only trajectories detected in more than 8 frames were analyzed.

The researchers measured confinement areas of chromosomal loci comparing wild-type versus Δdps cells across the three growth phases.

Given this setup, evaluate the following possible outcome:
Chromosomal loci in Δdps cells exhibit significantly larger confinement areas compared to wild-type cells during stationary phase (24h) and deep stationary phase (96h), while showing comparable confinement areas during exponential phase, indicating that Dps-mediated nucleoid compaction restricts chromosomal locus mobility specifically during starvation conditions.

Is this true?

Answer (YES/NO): NO